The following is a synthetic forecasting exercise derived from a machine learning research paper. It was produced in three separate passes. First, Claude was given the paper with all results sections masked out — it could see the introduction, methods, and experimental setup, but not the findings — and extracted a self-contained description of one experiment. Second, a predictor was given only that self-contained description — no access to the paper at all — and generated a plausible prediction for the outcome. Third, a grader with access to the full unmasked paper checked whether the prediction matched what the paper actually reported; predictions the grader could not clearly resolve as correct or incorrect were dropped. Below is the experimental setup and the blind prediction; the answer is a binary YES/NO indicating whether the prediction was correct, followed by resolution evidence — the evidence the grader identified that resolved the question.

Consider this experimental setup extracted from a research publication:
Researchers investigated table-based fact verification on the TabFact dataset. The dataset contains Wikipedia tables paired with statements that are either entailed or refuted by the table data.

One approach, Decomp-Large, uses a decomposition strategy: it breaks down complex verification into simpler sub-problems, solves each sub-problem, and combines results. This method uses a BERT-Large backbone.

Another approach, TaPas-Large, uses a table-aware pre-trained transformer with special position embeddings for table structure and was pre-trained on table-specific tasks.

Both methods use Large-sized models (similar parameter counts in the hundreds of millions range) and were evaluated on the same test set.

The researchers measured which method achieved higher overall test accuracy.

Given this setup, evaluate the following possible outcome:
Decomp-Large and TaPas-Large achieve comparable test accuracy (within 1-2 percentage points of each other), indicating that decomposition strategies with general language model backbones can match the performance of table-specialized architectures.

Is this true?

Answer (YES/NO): YES